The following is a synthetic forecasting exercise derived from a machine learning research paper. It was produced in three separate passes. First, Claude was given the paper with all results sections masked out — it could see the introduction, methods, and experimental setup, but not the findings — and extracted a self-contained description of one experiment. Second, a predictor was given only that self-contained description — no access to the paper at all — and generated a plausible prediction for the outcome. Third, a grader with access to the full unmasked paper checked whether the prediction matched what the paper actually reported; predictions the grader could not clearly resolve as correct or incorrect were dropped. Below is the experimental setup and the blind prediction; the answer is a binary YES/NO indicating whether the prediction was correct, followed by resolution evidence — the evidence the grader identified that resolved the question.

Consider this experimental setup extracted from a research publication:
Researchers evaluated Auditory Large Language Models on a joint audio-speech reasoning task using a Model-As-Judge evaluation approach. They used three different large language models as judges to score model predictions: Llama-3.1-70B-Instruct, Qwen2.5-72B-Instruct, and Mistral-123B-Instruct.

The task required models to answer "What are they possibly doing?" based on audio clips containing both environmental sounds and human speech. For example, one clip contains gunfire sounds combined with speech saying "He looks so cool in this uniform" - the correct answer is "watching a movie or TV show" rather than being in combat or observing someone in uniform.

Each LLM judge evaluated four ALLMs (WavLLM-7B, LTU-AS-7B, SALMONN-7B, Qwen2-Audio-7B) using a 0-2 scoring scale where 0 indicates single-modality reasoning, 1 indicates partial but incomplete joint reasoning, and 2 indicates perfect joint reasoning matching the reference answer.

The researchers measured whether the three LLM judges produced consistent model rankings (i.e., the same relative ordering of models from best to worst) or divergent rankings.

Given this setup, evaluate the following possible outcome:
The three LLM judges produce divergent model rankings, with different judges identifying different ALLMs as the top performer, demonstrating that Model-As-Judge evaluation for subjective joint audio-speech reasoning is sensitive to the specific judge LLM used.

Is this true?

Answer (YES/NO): NO